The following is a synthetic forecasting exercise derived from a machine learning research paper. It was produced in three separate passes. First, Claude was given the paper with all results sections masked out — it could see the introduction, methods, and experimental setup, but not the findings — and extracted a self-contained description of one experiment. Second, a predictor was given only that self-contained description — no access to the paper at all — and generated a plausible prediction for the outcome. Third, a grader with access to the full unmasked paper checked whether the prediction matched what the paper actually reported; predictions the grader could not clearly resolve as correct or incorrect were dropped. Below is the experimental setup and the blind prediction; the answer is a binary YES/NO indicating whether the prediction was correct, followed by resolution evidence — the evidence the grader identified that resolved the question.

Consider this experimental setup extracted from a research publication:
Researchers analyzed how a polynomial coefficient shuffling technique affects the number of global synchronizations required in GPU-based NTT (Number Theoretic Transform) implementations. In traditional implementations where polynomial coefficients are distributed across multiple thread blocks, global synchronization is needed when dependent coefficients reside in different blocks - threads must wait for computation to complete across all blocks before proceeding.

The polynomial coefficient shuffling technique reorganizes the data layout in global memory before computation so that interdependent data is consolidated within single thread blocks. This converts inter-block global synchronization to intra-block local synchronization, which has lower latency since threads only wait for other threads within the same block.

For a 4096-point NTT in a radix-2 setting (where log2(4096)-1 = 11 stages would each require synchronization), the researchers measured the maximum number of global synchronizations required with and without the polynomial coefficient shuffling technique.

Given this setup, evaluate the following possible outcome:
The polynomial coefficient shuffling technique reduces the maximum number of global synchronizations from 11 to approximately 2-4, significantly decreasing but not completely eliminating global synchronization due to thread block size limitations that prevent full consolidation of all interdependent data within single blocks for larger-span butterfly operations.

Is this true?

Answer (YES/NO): NO